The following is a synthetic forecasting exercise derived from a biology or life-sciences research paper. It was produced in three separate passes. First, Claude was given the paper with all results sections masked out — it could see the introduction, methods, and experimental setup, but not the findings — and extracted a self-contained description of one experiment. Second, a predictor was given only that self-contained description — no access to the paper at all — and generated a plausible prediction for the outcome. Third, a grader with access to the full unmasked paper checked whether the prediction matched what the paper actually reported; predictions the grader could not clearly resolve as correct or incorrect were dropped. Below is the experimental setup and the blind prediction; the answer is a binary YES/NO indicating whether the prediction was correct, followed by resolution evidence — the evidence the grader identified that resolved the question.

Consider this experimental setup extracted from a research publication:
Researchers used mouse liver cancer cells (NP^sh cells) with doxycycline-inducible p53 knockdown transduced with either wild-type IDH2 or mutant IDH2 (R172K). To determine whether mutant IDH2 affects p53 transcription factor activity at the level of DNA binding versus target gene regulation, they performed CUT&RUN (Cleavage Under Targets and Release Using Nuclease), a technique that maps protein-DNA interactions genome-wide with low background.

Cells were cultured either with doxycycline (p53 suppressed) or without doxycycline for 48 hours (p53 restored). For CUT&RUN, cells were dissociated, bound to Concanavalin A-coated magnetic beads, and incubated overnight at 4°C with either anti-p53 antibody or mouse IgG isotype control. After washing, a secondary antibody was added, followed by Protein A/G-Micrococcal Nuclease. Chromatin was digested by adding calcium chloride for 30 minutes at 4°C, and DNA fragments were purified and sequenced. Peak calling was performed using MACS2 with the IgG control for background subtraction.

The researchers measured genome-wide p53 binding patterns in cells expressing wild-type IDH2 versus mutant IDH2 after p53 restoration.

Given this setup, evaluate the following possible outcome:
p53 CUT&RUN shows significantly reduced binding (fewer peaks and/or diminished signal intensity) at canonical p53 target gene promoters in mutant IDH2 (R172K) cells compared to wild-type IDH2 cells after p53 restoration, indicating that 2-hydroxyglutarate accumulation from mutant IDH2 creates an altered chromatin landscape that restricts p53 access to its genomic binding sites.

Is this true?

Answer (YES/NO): NO